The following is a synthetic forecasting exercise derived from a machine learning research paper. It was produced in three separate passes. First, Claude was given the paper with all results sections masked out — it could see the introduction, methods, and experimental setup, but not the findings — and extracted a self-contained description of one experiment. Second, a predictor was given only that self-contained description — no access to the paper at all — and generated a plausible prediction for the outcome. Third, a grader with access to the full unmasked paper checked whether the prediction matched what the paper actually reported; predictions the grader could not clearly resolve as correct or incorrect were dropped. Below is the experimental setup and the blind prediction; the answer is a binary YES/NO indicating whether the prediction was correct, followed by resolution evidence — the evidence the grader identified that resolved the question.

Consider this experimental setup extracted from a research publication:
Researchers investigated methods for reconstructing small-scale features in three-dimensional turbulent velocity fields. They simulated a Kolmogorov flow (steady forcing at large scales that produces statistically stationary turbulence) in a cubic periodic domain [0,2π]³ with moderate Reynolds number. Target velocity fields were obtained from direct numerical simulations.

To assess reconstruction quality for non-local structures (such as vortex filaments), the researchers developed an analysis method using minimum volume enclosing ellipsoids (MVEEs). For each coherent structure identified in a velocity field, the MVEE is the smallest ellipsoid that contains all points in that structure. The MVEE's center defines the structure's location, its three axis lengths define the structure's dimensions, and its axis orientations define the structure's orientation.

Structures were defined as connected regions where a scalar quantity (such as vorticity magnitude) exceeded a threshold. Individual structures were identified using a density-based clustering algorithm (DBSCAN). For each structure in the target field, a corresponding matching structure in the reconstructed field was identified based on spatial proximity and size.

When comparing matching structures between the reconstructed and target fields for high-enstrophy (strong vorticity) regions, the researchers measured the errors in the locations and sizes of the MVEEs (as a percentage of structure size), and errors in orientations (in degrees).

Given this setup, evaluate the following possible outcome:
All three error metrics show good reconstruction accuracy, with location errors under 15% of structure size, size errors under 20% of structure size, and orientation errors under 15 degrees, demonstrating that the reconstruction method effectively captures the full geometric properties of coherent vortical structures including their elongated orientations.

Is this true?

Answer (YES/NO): YES